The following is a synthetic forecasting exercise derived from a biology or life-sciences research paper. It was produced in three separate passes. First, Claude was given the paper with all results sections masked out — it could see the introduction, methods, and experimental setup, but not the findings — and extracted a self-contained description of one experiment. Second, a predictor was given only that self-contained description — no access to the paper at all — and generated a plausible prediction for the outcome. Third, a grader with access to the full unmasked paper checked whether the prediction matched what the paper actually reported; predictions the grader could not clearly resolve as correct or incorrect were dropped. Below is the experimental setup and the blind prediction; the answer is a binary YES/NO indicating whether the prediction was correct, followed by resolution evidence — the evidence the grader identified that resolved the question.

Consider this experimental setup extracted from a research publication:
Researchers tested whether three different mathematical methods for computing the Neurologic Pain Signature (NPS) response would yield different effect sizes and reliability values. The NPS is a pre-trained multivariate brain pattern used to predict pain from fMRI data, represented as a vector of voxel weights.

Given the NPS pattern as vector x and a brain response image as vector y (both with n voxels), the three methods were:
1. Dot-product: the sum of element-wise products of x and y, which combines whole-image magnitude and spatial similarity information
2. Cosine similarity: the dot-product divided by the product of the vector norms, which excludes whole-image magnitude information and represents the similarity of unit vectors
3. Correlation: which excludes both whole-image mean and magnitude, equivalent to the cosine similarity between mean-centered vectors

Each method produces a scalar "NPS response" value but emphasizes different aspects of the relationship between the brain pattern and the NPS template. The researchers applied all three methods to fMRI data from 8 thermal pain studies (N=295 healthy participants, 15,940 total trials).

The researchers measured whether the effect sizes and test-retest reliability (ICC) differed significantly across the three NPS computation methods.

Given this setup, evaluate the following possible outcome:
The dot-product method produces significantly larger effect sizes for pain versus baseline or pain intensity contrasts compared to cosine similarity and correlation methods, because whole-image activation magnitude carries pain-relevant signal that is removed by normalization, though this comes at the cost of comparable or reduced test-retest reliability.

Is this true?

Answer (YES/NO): NO